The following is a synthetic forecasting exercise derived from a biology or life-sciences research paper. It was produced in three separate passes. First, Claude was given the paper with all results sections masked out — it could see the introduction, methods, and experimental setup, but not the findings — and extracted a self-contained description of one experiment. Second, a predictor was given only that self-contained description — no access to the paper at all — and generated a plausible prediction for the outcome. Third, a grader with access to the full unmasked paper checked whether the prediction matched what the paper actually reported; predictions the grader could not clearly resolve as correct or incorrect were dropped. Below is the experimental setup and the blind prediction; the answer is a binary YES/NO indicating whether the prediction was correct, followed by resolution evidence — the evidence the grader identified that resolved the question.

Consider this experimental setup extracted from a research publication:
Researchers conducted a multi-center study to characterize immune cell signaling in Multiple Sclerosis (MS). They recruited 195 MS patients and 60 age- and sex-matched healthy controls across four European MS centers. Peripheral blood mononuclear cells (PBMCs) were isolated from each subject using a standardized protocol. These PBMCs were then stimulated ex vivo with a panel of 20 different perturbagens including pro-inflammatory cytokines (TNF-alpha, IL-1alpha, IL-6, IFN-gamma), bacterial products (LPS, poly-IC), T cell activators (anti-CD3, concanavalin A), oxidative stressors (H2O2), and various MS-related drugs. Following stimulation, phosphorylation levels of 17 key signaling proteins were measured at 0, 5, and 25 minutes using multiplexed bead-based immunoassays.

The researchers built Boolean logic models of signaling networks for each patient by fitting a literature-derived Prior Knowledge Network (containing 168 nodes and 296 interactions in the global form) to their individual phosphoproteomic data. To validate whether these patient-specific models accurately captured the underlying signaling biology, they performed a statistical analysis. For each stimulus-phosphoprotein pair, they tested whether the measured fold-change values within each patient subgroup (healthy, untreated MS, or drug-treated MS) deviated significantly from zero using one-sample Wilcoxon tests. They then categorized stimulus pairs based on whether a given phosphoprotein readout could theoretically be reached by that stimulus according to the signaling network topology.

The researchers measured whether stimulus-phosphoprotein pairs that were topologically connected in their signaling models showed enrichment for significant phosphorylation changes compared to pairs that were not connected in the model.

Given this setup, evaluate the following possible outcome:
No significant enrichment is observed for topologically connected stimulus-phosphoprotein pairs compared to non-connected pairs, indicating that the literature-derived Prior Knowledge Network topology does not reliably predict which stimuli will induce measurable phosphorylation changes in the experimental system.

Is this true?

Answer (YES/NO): NO